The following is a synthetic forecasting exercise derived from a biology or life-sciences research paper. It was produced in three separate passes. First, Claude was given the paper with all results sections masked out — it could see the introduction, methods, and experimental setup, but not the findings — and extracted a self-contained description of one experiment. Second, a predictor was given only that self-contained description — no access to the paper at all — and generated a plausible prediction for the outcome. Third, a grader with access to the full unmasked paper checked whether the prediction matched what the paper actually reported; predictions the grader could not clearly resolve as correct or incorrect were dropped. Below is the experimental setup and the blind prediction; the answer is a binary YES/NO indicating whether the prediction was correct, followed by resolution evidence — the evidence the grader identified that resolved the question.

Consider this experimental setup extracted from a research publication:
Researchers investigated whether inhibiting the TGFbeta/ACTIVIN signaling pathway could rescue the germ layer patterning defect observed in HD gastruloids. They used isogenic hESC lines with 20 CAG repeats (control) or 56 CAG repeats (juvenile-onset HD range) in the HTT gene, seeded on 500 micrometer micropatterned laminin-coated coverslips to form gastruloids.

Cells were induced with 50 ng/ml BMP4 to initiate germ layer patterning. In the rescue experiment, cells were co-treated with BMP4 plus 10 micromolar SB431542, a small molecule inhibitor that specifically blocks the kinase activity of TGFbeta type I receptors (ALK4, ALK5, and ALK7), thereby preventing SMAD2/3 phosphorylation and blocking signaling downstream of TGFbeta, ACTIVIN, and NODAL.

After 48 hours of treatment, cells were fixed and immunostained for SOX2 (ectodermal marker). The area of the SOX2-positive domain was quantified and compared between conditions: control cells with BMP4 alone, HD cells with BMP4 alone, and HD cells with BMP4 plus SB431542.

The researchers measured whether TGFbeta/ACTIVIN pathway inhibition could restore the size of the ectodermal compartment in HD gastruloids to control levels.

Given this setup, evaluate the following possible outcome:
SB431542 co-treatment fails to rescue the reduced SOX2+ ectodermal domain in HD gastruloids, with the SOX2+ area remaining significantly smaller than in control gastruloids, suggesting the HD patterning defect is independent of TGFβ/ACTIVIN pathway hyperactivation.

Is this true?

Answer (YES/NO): NO